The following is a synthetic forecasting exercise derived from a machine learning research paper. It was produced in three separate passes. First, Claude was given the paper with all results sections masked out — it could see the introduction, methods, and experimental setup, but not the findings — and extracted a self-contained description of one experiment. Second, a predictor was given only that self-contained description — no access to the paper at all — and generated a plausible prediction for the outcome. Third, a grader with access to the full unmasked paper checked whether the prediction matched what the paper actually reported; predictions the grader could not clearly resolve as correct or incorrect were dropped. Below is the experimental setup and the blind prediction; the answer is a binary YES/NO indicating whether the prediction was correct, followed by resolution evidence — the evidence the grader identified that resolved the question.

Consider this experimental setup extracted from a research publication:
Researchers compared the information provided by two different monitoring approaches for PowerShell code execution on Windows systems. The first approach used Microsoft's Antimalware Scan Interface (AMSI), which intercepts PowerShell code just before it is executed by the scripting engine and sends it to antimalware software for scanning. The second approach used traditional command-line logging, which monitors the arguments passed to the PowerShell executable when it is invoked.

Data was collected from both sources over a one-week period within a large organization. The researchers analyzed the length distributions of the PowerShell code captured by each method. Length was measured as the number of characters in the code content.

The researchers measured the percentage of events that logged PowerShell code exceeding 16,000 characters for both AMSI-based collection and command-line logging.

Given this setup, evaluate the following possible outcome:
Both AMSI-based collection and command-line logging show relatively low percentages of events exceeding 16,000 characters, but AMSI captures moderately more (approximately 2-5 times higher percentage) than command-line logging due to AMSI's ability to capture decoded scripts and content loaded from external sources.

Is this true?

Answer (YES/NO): NO